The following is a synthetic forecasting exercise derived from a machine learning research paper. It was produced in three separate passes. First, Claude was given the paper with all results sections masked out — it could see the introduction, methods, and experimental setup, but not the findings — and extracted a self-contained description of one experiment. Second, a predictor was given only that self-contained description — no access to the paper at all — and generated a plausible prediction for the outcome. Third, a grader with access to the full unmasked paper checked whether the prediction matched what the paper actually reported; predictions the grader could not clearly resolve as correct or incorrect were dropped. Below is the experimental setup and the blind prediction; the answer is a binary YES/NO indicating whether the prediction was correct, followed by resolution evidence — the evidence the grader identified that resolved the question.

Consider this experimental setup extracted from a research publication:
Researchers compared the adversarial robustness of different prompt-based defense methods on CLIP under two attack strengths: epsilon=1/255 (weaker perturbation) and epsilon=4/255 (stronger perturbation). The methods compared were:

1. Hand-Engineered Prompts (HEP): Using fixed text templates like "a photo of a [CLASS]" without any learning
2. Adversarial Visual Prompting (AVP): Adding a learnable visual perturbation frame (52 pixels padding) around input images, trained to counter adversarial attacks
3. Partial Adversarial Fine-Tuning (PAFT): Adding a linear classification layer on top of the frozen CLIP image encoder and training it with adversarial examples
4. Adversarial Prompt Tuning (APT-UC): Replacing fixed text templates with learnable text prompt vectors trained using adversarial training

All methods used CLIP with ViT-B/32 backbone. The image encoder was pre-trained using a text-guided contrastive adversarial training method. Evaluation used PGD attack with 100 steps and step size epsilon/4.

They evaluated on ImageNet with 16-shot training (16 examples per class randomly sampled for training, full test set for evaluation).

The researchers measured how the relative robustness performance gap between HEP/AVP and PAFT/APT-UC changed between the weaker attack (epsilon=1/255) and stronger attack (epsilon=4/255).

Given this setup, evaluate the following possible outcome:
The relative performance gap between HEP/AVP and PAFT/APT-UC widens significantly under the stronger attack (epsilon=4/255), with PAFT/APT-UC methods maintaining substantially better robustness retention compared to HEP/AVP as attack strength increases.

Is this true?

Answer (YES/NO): YES